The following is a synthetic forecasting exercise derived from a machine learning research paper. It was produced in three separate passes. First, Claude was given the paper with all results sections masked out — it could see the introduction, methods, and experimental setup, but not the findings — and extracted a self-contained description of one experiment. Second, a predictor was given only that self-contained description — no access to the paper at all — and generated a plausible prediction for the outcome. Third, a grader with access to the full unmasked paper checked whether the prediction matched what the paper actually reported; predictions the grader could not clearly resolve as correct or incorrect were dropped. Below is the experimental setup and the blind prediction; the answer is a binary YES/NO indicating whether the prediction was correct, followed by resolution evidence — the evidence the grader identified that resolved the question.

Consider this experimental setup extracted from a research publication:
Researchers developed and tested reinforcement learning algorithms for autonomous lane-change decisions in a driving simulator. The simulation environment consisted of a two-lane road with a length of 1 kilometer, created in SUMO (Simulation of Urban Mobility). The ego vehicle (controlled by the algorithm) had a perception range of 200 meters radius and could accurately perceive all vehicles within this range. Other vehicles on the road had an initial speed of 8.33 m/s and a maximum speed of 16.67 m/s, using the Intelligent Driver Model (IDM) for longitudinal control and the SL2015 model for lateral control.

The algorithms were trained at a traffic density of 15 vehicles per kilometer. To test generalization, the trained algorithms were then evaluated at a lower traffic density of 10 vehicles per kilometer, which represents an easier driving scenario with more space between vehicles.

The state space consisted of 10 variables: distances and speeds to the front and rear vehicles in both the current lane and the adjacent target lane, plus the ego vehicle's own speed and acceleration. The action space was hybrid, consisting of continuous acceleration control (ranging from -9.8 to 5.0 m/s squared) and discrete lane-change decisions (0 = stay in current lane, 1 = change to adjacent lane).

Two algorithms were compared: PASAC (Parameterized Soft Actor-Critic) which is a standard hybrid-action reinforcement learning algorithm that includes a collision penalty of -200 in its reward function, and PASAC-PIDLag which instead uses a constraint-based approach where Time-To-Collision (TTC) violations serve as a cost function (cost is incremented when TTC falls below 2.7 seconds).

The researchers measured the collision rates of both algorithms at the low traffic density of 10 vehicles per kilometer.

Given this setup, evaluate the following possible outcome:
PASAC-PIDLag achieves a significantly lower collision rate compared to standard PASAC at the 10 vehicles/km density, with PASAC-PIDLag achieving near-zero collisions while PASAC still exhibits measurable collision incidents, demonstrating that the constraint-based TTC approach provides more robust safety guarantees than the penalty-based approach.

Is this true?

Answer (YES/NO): NO